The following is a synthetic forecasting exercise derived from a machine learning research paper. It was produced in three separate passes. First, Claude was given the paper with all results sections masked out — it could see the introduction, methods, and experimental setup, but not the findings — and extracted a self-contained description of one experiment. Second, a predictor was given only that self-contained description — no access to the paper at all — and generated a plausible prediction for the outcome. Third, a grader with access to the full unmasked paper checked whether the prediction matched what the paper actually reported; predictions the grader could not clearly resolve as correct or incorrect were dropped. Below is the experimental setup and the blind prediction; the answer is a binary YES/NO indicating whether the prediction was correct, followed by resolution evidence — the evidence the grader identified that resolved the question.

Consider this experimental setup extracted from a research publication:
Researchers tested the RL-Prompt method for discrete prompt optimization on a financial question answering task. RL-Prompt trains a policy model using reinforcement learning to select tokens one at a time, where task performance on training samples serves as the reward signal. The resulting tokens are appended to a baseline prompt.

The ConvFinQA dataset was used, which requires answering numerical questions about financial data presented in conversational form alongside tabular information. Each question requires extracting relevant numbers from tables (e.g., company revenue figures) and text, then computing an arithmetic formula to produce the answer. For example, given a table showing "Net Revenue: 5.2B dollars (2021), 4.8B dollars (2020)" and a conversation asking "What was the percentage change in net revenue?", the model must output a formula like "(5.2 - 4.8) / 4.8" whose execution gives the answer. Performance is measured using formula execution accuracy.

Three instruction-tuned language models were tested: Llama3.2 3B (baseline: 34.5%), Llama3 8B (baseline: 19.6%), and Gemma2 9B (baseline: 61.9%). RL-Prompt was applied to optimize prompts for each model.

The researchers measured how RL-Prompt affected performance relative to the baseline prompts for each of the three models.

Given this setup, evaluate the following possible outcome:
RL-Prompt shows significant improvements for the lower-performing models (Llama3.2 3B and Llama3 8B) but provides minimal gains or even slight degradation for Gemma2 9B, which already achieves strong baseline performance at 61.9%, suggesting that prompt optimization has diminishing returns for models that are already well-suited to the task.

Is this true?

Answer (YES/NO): NO